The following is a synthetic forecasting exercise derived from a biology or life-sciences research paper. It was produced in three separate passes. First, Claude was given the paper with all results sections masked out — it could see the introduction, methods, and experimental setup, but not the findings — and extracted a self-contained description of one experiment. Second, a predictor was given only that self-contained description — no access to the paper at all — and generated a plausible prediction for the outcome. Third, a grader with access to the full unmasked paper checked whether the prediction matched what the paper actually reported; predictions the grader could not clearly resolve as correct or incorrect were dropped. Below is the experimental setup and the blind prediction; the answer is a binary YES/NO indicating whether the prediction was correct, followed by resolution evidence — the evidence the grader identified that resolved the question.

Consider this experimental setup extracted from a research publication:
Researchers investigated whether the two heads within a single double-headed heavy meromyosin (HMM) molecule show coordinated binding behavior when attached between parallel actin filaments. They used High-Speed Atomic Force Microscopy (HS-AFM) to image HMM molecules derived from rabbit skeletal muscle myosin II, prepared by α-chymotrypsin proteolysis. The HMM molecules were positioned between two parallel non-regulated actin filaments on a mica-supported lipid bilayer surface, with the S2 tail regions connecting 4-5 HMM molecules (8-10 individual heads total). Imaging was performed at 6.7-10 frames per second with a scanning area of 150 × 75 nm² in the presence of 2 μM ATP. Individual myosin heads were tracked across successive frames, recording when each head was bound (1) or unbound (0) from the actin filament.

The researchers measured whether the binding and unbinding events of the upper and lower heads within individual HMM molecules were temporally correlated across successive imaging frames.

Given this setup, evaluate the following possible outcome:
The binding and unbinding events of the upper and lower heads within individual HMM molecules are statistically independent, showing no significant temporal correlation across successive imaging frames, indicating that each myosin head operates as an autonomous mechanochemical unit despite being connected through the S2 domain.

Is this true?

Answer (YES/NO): YES